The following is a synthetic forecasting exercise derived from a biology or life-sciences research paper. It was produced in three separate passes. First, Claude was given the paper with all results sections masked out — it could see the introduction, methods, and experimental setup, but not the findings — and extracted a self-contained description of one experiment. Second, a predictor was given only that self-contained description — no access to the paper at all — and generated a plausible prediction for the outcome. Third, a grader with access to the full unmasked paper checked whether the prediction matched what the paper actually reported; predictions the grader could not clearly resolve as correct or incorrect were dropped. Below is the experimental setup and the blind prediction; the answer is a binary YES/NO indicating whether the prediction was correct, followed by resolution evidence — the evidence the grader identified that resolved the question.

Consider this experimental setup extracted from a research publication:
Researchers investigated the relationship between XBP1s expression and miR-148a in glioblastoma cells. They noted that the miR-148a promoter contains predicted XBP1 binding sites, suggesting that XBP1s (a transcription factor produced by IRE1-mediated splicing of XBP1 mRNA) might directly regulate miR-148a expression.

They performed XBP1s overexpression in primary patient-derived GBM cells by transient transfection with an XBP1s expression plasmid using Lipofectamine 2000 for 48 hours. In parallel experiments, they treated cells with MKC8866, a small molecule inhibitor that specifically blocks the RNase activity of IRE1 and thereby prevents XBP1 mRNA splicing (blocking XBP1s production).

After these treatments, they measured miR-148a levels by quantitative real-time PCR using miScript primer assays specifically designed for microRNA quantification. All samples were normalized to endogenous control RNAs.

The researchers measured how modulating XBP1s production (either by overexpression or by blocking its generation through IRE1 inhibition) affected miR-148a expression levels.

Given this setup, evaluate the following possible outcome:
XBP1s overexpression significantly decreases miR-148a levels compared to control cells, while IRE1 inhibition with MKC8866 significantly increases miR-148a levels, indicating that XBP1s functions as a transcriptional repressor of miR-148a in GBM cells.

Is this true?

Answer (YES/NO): NO